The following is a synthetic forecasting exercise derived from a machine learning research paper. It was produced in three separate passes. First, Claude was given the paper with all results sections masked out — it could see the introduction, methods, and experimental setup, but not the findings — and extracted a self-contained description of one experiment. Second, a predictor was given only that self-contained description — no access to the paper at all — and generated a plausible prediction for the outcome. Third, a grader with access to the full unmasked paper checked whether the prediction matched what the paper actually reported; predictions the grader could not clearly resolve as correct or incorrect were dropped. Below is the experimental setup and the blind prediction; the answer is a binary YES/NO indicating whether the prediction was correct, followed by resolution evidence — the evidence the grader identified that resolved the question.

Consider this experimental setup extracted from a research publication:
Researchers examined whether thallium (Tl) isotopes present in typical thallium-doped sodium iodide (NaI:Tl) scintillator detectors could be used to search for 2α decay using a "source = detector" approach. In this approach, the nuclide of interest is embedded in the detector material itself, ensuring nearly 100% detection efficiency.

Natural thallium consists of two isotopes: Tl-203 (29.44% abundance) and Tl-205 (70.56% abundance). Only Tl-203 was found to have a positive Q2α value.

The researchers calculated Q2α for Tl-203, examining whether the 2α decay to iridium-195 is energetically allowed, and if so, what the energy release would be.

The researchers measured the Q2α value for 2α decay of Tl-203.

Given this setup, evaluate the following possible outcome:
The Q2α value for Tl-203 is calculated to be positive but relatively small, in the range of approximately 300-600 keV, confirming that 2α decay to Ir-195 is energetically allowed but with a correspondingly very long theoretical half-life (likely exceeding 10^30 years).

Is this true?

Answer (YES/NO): NO